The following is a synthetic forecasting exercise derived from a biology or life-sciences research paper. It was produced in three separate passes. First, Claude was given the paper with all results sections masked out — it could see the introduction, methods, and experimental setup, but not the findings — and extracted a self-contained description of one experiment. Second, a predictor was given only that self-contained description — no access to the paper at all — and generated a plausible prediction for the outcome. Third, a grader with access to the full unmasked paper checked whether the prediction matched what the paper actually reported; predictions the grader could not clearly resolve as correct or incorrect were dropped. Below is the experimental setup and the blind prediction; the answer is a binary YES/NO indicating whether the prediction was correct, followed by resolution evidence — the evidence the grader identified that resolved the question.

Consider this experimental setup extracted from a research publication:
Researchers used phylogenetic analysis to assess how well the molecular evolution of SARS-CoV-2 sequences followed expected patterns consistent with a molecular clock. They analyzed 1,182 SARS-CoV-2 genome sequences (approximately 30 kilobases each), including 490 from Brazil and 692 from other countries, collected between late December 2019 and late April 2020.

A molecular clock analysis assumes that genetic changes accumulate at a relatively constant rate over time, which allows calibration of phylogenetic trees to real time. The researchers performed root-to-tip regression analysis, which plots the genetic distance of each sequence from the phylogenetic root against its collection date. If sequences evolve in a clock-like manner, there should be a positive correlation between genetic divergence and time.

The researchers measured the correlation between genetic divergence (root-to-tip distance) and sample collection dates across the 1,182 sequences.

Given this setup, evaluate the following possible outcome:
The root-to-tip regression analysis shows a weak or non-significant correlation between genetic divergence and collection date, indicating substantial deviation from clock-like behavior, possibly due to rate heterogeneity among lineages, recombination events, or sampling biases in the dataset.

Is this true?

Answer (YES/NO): NO